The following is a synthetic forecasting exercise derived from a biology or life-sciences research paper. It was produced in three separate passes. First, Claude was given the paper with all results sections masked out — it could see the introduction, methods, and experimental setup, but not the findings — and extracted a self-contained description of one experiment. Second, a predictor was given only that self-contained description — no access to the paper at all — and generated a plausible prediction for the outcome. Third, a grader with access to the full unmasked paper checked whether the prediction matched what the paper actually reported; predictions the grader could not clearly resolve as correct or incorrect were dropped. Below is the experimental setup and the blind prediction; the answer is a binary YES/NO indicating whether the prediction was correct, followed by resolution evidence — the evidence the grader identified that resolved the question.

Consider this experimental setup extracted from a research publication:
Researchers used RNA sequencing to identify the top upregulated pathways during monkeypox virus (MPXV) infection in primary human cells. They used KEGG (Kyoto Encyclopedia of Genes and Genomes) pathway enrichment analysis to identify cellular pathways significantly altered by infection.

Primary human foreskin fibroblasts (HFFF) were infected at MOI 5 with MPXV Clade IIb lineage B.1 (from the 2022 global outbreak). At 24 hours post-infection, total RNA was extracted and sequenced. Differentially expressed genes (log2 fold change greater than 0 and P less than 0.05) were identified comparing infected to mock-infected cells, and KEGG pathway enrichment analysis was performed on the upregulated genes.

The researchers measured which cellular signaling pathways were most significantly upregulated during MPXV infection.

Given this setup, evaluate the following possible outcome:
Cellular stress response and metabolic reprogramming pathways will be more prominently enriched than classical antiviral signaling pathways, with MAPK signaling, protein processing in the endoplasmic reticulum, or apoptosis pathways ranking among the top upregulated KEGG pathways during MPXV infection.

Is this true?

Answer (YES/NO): YES